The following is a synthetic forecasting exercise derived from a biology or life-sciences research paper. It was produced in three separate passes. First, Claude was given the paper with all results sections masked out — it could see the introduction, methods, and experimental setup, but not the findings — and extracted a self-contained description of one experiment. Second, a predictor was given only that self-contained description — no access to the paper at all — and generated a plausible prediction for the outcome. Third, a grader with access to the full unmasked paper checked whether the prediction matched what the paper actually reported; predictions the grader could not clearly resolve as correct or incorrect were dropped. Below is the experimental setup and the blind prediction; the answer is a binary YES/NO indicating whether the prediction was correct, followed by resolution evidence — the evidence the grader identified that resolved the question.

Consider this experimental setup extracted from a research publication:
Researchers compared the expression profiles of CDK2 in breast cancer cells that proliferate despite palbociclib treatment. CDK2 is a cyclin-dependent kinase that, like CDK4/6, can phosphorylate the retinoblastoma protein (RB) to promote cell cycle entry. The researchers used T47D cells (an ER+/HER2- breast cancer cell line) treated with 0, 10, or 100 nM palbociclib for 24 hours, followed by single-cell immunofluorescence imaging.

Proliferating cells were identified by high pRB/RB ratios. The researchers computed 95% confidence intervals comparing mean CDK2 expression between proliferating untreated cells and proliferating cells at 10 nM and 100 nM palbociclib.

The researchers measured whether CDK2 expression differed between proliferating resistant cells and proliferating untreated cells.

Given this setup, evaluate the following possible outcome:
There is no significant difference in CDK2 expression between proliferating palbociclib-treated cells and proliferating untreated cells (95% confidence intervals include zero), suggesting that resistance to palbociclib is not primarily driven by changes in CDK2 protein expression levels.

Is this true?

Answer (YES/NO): NO